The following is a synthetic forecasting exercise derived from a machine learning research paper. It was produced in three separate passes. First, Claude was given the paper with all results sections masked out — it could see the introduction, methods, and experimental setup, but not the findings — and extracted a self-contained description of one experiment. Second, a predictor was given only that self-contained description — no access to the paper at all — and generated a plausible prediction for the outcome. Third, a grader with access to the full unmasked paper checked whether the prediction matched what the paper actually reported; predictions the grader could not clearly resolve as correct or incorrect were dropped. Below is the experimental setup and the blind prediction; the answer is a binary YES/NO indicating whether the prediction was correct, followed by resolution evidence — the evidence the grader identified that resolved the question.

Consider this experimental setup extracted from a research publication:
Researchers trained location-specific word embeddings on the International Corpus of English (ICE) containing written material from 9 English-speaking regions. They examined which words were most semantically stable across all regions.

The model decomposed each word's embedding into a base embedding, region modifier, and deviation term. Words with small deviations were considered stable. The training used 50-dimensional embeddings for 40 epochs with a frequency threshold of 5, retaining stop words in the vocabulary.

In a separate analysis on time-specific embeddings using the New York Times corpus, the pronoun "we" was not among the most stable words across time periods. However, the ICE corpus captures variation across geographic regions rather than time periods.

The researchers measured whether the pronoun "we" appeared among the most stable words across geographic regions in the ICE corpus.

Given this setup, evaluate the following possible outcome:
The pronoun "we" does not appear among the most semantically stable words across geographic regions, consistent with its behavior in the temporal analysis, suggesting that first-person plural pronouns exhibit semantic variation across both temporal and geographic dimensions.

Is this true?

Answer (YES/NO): NO